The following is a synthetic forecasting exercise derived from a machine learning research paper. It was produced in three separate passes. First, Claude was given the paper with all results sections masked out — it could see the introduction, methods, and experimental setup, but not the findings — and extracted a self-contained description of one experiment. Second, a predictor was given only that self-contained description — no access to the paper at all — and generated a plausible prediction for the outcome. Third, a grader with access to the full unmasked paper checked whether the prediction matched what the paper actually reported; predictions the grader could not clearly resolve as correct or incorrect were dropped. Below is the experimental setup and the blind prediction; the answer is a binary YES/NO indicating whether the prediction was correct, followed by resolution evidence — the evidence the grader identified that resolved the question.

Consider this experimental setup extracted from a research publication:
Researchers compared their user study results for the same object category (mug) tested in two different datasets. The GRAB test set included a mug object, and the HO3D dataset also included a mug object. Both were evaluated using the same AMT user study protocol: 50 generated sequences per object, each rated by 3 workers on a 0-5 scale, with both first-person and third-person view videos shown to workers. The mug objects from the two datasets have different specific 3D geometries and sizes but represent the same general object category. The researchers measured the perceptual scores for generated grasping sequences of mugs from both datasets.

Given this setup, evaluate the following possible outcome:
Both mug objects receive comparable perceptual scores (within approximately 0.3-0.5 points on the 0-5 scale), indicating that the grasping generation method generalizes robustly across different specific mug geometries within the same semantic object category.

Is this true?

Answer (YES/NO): YES